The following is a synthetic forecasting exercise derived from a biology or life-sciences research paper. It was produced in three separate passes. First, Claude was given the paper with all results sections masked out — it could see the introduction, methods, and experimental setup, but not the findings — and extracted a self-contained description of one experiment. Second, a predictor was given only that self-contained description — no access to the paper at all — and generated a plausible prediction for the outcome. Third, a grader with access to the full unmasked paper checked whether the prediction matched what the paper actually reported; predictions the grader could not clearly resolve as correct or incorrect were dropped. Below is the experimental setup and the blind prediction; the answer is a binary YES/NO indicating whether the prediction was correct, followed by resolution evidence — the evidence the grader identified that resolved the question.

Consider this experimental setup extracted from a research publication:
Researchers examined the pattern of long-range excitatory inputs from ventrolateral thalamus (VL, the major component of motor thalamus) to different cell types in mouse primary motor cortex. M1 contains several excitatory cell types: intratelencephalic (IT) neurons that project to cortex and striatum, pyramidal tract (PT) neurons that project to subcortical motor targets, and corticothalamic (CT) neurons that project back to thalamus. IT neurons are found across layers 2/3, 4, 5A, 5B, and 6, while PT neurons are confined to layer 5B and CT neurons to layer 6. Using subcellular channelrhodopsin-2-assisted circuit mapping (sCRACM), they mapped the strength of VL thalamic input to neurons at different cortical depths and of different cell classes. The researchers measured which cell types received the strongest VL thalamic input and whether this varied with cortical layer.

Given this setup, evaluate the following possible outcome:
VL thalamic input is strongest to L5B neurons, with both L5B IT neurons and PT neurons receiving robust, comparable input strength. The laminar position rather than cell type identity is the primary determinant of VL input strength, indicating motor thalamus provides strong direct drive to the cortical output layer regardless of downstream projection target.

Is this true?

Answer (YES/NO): NO